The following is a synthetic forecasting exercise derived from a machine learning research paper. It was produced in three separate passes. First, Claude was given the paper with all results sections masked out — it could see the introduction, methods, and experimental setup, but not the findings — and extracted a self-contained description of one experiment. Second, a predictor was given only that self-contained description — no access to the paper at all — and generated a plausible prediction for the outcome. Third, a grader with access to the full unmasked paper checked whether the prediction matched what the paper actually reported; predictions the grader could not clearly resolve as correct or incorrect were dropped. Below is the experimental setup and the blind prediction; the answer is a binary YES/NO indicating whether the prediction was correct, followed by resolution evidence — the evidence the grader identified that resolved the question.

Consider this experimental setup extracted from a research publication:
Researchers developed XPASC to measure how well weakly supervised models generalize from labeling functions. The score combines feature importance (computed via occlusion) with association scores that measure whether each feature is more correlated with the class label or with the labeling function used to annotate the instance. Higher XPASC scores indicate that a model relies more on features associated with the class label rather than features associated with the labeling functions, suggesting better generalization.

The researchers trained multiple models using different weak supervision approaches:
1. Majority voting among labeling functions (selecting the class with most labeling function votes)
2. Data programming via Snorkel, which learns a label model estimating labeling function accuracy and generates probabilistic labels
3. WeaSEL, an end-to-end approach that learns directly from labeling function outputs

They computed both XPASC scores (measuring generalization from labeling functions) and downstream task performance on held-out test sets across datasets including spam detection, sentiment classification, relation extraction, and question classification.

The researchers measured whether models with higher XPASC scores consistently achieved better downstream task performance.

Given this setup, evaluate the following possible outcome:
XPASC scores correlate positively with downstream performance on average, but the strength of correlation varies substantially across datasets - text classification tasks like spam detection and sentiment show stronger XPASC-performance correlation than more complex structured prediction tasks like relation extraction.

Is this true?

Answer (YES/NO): NO